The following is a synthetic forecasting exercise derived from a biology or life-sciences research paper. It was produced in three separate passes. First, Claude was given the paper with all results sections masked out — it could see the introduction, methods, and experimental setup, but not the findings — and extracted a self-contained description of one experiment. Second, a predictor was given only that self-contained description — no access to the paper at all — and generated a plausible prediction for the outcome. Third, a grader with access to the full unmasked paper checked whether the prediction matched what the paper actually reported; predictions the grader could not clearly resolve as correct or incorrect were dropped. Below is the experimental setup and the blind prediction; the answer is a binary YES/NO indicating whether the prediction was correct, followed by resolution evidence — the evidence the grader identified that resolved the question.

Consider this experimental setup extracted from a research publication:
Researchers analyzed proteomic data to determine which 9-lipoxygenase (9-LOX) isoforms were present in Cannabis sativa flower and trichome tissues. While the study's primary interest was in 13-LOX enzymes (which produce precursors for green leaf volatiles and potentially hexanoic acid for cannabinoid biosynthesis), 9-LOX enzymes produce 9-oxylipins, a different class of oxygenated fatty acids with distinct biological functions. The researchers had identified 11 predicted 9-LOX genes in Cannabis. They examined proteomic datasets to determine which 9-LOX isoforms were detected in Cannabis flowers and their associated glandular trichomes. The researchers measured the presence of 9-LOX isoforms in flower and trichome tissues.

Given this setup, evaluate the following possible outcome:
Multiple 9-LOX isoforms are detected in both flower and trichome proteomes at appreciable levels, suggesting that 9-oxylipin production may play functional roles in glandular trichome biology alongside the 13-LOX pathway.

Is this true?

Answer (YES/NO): YES